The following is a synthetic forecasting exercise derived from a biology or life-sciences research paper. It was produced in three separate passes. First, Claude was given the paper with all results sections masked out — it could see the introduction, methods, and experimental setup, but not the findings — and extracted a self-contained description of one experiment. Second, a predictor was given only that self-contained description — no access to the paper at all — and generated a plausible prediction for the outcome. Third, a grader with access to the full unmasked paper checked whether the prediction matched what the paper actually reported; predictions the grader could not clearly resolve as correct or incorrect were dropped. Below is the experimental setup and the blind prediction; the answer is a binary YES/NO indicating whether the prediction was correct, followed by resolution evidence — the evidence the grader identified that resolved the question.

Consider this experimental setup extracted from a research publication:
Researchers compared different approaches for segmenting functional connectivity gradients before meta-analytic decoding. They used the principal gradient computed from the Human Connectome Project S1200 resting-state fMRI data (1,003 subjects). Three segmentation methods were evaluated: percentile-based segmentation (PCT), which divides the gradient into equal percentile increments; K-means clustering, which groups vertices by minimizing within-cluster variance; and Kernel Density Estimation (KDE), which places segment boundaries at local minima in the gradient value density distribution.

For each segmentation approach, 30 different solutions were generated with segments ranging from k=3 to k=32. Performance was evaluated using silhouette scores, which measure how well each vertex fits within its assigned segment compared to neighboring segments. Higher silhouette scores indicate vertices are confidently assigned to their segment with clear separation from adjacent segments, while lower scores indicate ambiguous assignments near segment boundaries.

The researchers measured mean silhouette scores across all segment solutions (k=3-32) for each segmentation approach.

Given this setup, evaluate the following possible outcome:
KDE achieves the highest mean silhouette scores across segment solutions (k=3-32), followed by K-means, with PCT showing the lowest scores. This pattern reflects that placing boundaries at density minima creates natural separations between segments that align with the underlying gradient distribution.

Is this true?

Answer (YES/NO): NO